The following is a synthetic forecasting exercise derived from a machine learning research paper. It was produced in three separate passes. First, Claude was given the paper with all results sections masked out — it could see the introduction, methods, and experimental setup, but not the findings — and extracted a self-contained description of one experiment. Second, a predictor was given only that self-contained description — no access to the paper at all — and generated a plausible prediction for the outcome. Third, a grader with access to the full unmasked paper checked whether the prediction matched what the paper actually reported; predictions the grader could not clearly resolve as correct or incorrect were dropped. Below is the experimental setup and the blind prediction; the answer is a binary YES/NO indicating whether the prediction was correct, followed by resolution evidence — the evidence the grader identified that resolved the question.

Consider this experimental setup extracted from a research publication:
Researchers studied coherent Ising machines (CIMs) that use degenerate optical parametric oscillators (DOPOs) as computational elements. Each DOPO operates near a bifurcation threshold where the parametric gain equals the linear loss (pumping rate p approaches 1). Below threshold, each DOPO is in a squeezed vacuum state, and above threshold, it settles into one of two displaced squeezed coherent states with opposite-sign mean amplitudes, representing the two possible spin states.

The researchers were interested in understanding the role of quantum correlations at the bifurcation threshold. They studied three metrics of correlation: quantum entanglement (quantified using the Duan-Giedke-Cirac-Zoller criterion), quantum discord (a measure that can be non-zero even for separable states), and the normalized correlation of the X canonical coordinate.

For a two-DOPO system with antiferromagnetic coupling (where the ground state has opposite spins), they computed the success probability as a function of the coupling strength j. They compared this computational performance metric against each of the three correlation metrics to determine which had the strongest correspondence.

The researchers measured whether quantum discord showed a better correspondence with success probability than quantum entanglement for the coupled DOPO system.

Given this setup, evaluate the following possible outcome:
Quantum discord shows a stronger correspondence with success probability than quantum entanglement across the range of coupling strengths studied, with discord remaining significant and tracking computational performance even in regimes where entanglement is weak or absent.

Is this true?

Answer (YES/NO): NO